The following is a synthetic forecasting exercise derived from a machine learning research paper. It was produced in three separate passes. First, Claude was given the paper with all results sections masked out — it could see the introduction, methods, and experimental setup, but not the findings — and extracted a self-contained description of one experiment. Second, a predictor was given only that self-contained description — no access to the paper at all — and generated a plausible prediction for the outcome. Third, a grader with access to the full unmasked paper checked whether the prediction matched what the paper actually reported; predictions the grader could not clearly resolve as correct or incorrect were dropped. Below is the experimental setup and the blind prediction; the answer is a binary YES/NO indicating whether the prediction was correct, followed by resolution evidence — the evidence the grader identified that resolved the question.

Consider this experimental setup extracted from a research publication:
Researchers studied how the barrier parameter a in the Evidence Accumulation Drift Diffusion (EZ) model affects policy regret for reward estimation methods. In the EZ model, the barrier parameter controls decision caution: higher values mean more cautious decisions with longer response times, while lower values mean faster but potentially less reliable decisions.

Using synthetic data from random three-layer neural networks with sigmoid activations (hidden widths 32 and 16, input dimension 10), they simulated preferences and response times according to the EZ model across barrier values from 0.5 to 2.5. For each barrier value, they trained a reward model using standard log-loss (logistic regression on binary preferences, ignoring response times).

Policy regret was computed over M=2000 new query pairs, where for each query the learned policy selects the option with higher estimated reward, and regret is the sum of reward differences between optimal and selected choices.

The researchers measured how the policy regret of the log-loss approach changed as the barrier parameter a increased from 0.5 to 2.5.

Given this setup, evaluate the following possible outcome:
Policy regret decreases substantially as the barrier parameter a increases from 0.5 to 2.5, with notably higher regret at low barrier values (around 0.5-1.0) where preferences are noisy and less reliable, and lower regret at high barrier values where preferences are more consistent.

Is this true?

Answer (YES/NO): NO